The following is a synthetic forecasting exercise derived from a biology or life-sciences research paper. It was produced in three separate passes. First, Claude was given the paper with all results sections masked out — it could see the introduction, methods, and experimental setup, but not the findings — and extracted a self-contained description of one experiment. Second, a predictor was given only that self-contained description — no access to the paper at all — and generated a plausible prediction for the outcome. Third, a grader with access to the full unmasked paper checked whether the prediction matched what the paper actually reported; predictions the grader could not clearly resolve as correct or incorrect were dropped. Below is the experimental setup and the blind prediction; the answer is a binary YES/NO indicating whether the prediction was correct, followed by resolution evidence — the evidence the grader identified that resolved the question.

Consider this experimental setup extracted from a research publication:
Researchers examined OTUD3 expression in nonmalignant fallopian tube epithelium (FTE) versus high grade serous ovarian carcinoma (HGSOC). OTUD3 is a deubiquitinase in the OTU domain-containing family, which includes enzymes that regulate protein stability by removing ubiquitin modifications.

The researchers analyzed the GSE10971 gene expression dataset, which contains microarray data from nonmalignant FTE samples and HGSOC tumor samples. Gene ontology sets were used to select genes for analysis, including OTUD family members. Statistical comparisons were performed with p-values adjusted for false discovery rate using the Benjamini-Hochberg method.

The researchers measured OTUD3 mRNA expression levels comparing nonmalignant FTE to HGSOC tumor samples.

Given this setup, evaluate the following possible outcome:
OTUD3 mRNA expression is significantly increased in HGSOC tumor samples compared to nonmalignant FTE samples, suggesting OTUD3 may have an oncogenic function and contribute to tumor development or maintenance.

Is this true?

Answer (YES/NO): NO